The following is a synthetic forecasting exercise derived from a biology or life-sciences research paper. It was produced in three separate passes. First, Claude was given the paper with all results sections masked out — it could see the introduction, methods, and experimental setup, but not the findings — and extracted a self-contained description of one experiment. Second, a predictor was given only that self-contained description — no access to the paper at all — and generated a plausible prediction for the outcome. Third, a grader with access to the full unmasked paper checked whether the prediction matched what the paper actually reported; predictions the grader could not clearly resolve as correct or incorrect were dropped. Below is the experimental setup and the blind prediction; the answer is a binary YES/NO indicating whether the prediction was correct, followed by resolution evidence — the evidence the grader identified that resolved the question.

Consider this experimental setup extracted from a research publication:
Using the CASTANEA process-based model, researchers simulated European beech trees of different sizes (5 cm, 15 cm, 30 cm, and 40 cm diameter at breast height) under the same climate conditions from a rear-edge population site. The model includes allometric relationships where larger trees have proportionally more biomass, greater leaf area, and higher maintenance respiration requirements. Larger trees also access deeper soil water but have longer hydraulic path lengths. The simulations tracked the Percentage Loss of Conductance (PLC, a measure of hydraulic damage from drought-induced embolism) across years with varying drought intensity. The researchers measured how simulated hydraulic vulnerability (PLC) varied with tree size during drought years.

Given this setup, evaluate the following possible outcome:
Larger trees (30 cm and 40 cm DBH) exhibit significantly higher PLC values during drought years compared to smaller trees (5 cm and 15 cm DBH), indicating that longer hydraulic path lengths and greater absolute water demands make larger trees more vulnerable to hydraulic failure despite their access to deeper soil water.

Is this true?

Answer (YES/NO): YES